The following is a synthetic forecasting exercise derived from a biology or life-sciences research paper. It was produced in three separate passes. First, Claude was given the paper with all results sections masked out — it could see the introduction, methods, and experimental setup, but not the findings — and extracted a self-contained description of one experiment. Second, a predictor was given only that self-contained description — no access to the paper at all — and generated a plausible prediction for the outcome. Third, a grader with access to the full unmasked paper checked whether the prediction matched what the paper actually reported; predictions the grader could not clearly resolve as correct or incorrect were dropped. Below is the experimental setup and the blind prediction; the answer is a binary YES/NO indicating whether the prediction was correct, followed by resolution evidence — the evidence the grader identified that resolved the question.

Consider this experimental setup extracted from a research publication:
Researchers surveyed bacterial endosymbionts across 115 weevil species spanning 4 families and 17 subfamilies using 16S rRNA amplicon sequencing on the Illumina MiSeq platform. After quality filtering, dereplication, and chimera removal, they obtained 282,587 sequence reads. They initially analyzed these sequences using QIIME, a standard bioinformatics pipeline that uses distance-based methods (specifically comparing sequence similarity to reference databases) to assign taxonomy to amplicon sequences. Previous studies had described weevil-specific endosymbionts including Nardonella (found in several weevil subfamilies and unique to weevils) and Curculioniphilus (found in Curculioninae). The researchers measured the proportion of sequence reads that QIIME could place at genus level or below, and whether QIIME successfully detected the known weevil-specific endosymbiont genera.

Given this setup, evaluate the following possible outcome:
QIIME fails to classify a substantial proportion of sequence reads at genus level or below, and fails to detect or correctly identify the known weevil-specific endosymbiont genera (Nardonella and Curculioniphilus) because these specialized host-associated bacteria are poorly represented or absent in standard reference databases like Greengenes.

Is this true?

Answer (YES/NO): YES